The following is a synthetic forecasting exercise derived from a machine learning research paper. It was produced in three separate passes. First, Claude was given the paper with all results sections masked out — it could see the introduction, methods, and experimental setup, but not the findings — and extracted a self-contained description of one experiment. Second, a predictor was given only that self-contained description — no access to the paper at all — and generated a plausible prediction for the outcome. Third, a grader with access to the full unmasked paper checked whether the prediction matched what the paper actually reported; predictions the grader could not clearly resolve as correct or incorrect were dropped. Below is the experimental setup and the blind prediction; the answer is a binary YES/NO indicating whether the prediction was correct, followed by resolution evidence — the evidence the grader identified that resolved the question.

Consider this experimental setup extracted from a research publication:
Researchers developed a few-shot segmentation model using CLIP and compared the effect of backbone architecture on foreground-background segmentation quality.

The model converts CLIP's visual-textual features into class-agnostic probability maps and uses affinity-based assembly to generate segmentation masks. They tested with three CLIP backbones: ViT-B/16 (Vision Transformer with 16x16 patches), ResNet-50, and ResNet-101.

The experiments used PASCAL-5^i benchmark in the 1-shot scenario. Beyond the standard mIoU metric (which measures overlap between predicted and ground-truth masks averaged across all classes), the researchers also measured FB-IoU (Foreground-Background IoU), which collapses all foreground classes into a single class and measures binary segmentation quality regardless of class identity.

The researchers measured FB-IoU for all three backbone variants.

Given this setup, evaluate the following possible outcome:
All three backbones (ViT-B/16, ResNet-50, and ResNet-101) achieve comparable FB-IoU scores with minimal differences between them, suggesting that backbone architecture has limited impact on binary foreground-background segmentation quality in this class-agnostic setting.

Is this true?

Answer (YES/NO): NO